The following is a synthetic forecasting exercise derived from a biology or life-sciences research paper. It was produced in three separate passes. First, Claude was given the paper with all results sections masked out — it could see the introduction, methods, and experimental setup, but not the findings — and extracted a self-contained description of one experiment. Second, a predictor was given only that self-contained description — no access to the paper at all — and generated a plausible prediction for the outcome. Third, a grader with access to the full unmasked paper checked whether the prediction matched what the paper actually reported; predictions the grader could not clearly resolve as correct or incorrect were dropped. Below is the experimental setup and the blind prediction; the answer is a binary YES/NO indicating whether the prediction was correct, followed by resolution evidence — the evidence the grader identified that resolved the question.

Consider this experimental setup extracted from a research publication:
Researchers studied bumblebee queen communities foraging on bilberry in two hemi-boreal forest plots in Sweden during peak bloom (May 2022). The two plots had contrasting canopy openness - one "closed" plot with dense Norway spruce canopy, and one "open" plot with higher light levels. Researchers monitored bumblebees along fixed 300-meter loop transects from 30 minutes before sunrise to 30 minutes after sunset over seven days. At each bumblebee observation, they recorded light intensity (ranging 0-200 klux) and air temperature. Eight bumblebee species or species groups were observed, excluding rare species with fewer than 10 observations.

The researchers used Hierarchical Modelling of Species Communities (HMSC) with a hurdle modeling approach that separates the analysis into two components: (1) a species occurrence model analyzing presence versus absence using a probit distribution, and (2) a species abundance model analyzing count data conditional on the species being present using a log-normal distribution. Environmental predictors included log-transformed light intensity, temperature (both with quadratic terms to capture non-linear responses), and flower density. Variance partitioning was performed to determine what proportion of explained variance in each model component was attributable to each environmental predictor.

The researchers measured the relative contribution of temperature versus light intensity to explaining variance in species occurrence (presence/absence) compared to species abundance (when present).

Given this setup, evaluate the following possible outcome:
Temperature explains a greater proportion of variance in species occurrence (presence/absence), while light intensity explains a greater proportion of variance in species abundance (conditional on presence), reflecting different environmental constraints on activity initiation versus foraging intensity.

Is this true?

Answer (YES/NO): YES